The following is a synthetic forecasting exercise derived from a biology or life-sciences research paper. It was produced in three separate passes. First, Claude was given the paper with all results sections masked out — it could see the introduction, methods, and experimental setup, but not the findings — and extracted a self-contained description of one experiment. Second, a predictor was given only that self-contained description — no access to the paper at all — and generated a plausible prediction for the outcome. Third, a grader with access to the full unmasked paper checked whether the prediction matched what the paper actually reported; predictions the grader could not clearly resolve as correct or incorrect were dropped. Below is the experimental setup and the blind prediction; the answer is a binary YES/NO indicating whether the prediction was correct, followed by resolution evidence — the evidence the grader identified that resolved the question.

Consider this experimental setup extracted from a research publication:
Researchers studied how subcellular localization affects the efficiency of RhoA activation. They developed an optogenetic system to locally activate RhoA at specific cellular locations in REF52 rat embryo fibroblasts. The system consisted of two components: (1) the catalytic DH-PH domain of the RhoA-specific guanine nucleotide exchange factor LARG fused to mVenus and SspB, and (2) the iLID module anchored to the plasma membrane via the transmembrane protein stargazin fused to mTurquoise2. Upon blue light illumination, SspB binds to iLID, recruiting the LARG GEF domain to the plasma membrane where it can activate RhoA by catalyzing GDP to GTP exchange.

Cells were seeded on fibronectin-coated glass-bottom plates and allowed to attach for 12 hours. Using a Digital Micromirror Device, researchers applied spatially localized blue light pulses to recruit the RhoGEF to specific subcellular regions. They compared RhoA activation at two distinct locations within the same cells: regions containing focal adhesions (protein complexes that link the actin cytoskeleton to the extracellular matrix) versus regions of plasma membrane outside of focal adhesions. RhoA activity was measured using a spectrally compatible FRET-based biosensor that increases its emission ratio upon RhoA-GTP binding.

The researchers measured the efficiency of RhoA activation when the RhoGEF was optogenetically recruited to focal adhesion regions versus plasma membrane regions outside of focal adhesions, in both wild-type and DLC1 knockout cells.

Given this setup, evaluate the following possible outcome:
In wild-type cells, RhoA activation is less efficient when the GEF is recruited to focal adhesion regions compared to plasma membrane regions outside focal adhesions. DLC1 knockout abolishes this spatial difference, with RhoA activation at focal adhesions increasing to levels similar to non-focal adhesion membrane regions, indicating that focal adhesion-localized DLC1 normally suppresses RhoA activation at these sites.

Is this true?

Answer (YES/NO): NO